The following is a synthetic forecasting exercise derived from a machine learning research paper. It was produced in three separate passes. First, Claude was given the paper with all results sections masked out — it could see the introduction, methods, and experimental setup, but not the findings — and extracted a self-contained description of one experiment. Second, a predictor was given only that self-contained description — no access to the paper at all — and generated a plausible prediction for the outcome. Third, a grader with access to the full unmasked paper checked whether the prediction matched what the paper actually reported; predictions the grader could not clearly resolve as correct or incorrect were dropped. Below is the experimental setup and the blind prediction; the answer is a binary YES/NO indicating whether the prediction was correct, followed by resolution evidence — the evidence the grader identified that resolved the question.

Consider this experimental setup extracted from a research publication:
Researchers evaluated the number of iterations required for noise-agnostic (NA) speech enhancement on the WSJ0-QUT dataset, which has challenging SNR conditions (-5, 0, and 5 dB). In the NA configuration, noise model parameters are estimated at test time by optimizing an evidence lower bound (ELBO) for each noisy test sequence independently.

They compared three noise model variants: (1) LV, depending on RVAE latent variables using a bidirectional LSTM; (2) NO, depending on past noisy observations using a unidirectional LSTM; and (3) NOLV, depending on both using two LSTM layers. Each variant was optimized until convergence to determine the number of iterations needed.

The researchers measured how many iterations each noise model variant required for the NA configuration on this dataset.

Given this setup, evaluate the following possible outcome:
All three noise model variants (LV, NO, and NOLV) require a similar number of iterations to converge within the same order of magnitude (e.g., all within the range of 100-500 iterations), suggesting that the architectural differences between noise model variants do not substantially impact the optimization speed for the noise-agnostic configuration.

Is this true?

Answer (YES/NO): NO